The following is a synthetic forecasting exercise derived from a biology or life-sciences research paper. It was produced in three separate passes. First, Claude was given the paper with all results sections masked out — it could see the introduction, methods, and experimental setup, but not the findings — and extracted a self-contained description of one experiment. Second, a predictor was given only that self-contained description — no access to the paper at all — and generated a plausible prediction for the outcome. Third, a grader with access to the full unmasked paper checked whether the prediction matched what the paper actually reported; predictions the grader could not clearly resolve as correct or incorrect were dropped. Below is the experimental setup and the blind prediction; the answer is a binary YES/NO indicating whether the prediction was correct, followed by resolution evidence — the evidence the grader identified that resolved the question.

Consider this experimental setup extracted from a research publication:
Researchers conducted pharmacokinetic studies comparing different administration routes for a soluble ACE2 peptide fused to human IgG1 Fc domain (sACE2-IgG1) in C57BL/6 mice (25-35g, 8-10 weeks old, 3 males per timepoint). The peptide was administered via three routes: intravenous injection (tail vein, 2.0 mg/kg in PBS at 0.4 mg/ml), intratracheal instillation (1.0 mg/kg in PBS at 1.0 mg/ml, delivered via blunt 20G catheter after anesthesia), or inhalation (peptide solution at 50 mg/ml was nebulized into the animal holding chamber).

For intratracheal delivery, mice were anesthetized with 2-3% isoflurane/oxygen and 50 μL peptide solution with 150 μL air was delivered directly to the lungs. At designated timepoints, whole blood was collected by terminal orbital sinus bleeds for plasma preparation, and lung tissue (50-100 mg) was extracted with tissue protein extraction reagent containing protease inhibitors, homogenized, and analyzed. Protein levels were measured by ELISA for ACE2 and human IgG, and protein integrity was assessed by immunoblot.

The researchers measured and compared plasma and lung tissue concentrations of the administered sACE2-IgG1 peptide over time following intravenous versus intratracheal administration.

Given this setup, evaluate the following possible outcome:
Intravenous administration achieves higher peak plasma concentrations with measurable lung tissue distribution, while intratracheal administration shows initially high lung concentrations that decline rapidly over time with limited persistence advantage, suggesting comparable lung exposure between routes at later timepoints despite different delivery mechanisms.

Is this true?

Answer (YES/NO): NO